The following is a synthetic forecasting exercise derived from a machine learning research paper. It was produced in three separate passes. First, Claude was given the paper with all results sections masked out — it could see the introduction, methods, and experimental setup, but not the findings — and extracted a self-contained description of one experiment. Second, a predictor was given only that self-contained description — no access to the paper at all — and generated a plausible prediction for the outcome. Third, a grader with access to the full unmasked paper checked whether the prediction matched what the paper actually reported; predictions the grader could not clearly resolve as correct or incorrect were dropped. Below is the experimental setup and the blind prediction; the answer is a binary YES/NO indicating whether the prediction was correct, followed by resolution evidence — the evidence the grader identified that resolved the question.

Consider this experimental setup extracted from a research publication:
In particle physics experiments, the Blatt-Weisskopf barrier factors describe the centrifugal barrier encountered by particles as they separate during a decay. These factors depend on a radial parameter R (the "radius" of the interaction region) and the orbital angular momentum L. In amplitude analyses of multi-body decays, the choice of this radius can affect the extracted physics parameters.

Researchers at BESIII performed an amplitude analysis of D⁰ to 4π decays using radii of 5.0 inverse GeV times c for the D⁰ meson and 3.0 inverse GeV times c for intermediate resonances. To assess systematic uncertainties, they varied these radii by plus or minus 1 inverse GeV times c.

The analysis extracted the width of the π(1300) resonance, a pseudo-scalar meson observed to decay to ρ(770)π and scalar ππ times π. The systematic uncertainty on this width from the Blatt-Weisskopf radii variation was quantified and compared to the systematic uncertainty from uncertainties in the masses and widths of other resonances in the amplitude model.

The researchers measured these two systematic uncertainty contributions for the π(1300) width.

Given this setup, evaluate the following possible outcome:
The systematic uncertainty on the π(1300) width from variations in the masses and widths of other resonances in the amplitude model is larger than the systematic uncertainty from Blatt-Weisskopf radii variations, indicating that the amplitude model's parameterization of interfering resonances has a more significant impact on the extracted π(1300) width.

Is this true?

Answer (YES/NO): YES